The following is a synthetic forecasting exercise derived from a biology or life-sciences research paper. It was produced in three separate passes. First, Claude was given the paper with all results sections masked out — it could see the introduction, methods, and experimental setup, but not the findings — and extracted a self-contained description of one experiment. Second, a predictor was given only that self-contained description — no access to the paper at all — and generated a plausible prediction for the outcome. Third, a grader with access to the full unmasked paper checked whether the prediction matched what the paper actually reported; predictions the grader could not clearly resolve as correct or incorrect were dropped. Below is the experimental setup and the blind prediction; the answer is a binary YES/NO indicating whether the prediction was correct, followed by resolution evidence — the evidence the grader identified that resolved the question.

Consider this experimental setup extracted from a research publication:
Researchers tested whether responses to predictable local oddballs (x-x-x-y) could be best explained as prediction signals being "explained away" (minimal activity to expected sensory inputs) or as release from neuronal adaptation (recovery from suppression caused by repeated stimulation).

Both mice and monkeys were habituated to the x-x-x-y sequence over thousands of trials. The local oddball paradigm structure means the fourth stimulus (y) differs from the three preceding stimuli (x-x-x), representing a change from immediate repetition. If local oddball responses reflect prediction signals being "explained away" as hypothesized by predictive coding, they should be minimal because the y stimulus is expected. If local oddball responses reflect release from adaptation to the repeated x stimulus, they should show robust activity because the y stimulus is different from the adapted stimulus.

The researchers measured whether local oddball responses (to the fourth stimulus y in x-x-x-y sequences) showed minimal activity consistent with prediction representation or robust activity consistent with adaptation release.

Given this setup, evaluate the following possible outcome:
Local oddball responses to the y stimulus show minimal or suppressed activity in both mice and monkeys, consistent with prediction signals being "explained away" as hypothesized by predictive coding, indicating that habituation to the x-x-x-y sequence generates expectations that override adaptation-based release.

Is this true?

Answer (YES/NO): NO